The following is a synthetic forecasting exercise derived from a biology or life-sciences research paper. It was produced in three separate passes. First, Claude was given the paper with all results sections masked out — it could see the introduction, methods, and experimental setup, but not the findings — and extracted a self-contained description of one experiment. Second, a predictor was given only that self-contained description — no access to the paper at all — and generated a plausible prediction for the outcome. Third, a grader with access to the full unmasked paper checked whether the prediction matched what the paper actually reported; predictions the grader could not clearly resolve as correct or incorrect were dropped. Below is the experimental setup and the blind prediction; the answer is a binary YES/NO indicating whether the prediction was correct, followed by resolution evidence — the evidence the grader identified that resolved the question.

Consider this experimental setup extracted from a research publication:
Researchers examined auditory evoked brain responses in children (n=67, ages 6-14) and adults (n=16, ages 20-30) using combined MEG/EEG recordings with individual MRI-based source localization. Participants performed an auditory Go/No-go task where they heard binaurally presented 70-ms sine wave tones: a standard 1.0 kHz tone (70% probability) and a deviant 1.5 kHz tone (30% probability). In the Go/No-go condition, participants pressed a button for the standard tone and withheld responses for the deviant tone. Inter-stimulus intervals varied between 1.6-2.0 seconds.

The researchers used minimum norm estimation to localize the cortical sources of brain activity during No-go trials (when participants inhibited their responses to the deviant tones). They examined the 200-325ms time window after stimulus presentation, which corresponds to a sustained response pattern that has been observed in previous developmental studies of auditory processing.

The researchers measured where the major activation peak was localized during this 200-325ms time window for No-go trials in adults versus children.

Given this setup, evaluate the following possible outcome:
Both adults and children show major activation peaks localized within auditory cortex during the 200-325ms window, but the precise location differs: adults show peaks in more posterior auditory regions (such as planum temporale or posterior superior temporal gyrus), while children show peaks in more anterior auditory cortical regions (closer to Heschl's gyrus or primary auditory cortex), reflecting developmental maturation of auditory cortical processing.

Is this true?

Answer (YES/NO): NO